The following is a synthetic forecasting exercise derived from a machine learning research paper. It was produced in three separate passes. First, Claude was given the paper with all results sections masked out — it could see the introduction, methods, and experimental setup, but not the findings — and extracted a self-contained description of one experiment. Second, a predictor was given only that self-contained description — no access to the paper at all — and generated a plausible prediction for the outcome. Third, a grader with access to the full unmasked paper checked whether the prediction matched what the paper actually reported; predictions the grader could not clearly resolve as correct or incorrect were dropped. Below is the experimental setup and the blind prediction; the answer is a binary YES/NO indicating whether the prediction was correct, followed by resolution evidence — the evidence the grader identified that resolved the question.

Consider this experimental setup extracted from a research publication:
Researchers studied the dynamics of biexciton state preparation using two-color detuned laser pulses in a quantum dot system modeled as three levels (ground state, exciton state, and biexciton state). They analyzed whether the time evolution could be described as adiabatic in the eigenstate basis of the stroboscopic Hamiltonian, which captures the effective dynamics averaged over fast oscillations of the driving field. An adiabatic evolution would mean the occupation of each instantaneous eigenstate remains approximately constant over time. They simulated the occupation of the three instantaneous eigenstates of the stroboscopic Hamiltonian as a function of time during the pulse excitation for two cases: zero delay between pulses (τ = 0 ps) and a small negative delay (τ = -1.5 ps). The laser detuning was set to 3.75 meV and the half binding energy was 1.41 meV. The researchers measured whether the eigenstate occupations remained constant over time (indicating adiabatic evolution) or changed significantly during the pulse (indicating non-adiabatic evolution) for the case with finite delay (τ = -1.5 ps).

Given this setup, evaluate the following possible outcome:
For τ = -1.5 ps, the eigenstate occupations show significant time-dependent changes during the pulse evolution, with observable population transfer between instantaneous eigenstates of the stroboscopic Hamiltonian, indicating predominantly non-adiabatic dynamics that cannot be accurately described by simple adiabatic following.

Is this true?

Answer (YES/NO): YES